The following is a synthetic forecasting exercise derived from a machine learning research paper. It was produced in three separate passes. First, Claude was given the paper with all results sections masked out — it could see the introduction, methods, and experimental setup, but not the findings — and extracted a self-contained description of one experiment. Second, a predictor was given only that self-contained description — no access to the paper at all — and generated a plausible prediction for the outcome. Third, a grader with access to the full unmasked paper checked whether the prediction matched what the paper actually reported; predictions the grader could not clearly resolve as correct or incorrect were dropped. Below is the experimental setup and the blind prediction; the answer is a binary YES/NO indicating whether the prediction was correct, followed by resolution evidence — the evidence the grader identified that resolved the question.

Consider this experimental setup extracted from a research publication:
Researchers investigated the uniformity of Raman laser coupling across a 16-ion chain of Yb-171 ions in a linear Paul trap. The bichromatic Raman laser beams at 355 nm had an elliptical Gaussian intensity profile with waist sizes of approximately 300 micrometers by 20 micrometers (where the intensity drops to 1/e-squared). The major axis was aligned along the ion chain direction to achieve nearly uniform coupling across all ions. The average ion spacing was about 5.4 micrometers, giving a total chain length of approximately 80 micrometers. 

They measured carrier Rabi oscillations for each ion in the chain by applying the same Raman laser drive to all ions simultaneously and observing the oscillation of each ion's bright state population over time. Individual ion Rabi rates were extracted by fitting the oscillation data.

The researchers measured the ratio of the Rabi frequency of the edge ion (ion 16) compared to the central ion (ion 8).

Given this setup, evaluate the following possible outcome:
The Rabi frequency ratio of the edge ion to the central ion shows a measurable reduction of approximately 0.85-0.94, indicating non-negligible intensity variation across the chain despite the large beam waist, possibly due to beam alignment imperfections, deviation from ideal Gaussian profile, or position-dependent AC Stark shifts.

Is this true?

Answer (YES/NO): YES